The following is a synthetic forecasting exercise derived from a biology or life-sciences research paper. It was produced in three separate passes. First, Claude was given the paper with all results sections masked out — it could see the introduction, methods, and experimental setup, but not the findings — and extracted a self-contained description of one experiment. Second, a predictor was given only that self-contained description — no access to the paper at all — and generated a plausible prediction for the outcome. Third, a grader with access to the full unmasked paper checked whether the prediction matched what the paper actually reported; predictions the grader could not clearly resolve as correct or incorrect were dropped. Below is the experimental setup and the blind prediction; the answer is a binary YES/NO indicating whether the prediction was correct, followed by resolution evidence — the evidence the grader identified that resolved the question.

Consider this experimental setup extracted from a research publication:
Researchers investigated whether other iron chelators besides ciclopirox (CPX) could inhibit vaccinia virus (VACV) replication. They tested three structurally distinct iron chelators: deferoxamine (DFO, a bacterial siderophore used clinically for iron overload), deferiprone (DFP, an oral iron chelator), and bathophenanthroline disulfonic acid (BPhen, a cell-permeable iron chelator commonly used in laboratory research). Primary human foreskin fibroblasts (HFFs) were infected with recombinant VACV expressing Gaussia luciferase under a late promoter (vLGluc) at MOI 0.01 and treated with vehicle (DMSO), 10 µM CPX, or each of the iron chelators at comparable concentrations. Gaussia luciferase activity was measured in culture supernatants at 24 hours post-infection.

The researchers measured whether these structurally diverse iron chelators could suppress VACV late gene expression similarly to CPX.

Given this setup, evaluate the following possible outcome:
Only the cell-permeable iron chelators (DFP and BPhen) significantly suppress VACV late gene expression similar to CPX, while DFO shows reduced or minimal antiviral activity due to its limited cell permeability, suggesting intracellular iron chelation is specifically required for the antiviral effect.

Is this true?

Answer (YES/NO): NO